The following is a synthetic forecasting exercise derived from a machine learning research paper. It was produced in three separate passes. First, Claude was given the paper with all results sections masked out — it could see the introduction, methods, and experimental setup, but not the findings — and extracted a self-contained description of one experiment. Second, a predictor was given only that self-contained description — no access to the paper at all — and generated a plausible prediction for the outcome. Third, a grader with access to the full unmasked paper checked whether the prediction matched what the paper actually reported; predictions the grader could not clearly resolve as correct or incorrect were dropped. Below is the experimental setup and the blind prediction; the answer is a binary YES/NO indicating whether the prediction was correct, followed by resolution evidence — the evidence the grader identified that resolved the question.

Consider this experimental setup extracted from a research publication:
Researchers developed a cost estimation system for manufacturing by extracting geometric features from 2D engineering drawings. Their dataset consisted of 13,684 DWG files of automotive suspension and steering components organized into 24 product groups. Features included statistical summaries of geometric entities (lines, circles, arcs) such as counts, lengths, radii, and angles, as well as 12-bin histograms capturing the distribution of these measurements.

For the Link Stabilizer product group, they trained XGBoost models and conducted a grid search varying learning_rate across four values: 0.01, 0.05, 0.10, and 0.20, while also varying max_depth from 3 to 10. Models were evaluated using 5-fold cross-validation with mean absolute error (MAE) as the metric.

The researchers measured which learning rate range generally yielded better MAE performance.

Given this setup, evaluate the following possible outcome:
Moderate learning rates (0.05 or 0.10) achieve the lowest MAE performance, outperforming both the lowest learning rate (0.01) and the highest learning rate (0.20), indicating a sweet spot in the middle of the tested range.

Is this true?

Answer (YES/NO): YES